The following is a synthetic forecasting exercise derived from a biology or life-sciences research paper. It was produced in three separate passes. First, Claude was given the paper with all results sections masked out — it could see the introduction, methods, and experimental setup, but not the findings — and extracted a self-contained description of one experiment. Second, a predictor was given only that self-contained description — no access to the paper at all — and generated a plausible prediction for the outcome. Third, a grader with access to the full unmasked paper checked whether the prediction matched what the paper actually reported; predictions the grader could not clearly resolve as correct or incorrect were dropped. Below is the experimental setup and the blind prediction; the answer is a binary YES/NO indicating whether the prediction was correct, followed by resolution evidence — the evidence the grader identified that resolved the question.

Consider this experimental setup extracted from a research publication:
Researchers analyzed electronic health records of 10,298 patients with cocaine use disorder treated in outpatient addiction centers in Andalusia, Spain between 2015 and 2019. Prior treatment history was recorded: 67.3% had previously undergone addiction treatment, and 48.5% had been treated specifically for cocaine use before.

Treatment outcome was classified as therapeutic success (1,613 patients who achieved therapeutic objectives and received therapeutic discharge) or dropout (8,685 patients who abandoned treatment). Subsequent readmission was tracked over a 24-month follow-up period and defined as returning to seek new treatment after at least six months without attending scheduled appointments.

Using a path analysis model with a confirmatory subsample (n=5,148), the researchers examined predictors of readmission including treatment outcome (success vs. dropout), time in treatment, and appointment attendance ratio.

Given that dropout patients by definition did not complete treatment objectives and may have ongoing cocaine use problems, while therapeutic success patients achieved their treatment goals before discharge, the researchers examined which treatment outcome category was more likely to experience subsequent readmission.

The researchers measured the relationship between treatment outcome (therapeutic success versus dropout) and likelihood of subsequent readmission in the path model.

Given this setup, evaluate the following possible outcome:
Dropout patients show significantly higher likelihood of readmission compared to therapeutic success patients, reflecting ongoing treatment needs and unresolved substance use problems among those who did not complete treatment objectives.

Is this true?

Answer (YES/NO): YES